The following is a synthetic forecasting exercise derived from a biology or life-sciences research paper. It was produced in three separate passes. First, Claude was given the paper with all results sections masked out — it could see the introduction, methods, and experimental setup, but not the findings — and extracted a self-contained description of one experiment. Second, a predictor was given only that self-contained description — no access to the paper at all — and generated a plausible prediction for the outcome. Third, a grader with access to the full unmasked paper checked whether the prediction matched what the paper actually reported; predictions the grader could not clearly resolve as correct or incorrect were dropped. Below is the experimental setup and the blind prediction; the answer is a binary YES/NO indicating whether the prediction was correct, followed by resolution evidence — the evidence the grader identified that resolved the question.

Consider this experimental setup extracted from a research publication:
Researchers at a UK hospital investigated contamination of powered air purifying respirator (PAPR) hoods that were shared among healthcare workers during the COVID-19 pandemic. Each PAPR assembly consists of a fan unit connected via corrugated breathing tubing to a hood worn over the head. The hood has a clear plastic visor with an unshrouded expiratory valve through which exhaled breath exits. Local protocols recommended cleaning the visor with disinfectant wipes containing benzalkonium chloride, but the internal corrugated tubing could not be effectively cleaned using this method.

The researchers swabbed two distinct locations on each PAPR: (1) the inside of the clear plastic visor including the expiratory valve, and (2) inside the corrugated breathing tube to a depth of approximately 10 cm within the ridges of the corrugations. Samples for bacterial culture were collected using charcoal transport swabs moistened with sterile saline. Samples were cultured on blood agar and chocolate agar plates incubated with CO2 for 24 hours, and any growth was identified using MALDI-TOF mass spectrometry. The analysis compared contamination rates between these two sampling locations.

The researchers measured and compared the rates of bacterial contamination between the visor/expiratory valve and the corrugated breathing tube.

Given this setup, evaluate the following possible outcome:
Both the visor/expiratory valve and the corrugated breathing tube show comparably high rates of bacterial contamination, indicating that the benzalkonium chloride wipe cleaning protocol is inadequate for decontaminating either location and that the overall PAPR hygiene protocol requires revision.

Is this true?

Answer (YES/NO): YES